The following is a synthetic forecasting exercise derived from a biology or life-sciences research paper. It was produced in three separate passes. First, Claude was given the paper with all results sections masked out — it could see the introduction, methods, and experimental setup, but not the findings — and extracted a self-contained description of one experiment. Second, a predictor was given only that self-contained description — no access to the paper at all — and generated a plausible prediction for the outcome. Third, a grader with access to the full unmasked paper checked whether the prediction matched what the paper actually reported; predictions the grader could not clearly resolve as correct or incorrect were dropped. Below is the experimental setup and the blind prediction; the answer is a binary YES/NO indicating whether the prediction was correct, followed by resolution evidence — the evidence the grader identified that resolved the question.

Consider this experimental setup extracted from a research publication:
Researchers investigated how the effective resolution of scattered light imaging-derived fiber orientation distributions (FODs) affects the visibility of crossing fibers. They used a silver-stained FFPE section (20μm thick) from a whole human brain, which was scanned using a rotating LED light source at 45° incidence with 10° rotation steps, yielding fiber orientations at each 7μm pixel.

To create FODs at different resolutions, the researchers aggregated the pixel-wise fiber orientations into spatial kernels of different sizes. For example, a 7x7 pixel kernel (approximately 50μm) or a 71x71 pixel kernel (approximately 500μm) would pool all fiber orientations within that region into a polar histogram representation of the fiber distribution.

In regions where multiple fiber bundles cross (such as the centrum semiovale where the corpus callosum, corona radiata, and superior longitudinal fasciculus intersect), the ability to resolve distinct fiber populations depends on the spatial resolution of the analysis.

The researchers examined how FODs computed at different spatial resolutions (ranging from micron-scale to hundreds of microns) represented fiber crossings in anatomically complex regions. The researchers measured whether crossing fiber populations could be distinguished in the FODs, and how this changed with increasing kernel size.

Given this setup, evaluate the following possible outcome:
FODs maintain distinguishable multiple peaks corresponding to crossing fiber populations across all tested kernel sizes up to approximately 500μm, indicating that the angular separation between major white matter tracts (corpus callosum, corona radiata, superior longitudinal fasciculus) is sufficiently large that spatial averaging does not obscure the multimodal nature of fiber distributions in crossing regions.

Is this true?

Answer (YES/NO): YES